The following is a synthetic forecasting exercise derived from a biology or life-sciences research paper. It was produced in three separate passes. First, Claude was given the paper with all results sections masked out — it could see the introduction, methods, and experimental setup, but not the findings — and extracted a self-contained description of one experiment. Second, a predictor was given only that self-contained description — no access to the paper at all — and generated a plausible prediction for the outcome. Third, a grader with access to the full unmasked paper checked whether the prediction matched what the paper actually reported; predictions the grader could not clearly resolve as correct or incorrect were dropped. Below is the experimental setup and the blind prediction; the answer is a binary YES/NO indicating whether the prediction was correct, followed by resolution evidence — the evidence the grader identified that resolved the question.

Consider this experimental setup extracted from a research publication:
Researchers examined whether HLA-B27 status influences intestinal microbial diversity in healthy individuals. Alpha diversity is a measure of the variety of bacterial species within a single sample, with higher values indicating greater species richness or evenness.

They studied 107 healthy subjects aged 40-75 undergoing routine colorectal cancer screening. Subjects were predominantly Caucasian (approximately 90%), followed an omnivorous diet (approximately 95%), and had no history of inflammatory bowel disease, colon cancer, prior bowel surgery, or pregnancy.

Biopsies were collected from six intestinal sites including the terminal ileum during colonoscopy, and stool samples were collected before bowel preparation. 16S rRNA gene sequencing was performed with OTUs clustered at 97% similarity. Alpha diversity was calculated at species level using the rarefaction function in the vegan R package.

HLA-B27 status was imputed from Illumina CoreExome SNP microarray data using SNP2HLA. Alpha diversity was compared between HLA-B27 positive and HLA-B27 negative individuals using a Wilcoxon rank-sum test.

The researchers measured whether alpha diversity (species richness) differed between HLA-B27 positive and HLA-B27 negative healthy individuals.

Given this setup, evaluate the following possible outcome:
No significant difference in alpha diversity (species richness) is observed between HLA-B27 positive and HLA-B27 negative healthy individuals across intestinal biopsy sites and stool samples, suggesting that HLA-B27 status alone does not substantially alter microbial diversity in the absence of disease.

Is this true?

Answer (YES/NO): YES